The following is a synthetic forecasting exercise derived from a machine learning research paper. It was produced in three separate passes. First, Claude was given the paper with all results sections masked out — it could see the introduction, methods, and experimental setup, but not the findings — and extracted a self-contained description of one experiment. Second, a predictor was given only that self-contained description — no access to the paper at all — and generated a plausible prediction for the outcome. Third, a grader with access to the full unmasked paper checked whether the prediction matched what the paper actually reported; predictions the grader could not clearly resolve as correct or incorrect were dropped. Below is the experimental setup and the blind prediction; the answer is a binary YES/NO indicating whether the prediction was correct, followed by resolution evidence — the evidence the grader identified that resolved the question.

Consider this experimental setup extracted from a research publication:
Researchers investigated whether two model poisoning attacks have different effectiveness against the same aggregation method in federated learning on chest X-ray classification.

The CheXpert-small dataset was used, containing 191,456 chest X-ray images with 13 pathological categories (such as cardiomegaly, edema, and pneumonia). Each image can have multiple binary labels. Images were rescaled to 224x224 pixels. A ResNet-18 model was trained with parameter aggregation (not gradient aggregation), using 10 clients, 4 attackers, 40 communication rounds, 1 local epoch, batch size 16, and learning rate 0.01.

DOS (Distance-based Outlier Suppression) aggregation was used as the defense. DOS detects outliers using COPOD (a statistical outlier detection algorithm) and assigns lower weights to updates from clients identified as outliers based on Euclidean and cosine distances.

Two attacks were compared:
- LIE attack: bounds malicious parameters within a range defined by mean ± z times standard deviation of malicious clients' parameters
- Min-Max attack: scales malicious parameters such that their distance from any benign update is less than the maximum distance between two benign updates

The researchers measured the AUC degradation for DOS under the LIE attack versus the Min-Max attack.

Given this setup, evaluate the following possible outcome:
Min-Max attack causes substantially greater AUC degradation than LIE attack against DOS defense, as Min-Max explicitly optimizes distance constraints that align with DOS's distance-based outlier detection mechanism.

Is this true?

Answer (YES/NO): YES